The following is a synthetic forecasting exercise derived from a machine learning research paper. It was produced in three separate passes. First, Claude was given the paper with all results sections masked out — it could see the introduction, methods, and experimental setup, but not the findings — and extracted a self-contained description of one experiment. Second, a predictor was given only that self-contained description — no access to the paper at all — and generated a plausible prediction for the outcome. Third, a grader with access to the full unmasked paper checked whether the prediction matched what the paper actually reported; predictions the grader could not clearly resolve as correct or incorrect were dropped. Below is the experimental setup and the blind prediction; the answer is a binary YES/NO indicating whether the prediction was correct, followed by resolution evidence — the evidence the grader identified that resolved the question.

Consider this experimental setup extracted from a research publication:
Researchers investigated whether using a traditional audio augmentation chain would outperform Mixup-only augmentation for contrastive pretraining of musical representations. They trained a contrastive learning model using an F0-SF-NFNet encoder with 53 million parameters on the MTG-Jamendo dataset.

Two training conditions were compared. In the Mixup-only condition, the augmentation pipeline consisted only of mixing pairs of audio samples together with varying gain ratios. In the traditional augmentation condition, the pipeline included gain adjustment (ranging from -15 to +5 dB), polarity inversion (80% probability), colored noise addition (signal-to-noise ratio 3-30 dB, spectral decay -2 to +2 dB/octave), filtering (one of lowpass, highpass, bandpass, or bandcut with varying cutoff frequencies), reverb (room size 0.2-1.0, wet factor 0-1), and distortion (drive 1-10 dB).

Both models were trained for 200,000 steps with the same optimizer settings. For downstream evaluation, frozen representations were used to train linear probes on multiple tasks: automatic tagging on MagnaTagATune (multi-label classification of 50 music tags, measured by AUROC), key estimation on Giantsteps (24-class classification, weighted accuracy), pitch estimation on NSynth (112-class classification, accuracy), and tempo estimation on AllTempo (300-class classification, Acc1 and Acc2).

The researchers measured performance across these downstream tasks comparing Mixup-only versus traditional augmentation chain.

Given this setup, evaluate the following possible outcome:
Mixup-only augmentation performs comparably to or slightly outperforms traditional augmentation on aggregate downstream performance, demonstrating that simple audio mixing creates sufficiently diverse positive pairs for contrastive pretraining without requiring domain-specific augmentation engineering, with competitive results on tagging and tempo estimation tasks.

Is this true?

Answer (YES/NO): NO